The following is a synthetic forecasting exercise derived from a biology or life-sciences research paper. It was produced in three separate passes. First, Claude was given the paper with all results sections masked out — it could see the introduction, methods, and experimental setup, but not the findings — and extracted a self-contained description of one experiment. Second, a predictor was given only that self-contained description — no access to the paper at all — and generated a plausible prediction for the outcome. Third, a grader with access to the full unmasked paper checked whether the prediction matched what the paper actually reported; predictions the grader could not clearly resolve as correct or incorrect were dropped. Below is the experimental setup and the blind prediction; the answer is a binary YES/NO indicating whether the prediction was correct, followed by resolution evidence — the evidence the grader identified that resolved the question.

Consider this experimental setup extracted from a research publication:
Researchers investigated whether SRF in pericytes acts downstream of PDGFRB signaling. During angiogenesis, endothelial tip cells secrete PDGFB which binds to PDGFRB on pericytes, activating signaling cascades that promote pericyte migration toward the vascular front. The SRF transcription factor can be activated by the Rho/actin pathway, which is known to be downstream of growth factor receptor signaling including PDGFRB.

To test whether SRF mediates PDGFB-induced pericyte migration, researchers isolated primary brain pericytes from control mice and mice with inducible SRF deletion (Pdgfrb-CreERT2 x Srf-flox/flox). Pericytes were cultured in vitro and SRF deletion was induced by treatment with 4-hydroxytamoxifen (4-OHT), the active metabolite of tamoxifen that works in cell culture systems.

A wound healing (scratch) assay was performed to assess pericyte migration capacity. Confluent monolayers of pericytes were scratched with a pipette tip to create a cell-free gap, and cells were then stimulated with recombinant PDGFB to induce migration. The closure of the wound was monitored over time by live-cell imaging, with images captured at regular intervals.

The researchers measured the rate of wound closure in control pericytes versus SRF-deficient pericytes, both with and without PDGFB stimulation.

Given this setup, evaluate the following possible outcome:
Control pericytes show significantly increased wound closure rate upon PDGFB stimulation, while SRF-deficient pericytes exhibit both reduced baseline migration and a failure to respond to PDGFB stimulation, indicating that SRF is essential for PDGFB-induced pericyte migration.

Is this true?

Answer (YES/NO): YES